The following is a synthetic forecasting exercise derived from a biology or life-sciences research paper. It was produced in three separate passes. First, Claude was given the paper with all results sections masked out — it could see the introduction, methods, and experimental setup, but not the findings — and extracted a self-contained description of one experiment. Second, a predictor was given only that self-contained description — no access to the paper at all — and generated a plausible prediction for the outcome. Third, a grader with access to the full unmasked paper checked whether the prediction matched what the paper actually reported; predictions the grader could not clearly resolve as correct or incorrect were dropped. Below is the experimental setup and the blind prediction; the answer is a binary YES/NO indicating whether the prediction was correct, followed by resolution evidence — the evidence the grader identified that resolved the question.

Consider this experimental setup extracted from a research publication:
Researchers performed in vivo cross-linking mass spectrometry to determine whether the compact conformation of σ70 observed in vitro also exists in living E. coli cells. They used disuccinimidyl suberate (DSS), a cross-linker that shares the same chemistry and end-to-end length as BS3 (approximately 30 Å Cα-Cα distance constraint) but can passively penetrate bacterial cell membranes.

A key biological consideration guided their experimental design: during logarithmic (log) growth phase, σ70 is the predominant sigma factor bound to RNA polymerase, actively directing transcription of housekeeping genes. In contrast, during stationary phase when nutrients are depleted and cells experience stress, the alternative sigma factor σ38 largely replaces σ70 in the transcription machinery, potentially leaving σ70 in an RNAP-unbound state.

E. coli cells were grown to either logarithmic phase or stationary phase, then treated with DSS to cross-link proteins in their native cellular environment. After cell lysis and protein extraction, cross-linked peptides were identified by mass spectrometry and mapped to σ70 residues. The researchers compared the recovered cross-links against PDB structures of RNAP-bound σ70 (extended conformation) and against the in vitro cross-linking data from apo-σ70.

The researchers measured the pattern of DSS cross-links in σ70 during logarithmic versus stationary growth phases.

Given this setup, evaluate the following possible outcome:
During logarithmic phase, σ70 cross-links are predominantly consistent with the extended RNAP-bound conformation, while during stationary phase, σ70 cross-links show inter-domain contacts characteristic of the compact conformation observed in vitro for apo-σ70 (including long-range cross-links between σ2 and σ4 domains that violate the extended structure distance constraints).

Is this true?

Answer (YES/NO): YES